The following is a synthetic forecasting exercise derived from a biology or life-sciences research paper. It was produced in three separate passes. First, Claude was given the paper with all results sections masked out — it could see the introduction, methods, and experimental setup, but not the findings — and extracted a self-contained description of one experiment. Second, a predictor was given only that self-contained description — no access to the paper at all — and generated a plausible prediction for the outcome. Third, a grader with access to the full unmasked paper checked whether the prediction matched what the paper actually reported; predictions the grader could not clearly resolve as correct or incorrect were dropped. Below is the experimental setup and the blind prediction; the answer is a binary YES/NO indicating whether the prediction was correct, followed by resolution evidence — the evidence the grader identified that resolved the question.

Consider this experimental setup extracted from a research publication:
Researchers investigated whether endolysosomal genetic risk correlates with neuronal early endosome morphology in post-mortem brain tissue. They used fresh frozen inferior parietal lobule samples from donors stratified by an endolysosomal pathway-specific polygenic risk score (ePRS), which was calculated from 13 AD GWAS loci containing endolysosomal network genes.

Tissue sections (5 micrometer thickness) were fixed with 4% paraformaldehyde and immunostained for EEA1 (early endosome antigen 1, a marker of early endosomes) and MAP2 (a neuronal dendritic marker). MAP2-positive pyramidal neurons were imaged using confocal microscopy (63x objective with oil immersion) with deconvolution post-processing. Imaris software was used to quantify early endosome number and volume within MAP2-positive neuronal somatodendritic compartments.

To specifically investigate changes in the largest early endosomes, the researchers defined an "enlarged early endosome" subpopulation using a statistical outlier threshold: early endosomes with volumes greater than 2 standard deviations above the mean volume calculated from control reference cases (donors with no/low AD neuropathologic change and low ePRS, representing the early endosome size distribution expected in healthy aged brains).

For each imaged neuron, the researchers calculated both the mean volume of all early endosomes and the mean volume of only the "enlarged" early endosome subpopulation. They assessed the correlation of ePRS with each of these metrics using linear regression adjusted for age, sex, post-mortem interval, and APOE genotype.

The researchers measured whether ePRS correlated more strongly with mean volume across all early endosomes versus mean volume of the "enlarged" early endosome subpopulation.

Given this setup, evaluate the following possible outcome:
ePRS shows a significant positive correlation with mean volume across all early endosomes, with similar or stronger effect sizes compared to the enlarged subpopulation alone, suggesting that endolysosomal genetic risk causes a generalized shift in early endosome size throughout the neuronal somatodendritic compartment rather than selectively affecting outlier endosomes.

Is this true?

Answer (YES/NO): NO